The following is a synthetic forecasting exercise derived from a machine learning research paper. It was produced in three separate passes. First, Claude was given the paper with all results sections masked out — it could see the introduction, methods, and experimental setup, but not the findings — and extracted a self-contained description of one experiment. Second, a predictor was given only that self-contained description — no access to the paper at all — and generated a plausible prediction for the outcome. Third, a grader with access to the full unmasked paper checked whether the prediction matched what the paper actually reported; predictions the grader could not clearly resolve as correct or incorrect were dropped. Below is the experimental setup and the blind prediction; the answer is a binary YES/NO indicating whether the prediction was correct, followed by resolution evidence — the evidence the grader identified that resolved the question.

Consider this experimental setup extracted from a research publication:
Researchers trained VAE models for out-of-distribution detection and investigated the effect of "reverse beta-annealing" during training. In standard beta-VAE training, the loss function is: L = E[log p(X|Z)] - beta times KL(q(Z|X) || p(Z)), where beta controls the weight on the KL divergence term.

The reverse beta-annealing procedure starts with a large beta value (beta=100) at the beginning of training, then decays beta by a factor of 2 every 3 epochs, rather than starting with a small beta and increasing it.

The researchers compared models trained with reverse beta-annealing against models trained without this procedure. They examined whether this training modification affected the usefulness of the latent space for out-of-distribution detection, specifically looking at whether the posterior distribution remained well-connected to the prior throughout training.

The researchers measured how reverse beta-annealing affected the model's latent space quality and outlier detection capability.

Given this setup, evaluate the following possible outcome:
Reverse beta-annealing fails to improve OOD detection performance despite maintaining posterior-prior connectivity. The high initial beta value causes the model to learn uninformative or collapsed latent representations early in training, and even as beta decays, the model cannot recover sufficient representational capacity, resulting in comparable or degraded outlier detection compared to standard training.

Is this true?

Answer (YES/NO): NO